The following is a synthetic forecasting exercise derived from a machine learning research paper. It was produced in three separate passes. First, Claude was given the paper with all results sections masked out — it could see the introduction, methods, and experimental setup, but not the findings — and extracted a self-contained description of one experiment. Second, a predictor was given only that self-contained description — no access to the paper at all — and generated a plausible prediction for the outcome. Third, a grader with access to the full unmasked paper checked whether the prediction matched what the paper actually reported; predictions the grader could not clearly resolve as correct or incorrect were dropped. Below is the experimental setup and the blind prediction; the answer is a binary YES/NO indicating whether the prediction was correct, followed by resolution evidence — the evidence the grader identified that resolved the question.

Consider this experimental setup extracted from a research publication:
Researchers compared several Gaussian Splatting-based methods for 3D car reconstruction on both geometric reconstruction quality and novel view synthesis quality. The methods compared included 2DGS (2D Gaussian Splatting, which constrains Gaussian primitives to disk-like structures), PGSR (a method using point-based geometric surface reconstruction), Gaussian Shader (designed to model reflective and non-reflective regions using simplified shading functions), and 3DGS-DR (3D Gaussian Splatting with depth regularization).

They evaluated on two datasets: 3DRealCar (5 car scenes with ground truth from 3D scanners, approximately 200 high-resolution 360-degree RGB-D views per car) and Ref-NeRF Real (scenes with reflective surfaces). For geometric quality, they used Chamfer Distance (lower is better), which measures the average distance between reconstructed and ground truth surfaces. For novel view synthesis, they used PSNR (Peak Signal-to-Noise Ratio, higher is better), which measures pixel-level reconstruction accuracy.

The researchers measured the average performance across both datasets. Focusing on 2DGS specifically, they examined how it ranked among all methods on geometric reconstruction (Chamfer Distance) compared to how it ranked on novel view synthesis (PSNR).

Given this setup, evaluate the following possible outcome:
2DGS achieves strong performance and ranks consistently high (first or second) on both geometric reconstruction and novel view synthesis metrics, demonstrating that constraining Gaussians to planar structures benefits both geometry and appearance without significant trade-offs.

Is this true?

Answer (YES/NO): NO